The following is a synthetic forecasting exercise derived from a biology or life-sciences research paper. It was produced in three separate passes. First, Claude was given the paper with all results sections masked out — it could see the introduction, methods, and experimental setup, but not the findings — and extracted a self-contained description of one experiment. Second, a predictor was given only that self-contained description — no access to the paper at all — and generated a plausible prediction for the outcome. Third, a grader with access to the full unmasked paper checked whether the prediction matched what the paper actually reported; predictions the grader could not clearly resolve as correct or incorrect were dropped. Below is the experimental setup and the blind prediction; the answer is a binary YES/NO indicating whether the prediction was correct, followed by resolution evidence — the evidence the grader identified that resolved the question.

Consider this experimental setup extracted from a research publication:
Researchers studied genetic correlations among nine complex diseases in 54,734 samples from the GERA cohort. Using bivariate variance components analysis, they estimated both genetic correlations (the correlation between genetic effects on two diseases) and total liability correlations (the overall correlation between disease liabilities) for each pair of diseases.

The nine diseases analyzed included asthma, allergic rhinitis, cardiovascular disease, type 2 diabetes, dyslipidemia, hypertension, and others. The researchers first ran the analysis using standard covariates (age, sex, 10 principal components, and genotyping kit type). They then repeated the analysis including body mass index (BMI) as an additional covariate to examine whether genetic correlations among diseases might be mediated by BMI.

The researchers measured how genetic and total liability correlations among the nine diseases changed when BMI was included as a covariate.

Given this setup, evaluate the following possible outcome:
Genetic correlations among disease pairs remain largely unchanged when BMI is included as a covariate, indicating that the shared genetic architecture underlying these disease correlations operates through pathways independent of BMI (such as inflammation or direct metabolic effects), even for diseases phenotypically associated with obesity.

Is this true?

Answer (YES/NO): NO